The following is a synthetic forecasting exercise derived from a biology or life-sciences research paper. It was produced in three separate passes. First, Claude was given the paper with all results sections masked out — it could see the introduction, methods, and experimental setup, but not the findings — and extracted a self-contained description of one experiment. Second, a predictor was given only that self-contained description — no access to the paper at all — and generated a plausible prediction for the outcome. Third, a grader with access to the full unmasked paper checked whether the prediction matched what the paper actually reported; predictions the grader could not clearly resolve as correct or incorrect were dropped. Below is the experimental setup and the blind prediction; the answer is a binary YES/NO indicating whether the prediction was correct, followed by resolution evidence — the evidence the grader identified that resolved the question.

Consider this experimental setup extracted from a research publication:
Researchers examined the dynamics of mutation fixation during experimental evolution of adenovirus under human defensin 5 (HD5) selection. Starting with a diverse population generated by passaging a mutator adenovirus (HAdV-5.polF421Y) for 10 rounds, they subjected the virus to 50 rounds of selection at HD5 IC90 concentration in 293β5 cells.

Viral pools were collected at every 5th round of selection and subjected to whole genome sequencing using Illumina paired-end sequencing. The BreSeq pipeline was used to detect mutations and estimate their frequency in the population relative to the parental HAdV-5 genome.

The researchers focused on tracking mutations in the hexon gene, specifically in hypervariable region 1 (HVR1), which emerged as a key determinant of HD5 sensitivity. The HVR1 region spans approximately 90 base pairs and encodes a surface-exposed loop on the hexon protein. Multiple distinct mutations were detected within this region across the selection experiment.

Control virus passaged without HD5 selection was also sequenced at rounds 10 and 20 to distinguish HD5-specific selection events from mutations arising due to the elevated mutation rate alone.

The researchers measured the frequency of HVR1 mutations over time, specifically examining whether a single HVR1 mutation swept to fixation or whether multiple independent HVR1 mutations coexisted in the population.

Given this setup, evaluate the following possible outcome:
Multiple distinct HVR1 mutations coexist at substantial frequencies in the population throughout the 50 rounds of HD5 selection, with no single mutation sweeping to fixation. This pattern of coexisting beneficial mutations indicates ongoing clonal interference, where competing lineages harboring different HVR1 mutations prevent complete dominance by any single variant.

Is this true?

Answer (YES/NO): NO